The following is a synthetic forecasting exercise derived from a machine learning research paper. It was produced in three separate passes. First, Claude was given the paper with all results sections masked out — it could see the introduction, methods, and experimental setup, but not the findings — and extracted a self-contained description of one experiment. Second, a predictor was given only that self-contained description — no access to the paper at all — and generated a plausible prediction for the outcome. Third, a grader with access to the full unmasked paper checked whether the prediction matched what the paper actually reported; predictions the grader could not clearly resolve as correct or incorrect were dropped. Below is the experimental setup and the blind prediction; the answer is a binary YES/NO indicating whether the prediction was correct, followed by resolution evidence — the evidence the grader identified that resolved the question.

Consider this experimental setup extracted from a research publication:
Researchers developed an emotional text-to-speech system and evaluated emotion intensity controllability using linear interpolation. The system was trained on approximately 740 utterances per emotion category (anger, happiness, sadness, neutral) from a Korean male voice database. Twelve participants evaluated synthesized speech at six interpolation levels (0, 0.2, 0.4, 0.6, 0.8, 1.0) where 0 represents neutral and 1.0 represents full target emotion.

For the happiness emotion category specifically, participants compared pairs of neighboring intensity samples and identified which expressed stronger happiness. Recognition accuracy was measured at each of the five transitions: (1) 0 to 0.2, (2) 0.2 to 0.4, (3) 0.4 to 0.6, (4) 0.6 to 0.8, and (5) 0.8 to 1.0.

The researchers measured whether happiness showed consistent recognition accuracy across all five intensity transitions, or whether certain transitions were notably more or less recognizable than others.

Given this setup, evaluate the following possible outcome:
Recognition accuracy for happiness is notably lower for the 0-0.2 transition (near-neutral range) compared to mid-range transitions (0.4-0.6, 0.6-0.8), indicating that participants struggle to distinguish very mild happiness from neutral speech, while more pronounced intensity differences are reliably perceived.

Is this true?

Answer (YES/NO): NO